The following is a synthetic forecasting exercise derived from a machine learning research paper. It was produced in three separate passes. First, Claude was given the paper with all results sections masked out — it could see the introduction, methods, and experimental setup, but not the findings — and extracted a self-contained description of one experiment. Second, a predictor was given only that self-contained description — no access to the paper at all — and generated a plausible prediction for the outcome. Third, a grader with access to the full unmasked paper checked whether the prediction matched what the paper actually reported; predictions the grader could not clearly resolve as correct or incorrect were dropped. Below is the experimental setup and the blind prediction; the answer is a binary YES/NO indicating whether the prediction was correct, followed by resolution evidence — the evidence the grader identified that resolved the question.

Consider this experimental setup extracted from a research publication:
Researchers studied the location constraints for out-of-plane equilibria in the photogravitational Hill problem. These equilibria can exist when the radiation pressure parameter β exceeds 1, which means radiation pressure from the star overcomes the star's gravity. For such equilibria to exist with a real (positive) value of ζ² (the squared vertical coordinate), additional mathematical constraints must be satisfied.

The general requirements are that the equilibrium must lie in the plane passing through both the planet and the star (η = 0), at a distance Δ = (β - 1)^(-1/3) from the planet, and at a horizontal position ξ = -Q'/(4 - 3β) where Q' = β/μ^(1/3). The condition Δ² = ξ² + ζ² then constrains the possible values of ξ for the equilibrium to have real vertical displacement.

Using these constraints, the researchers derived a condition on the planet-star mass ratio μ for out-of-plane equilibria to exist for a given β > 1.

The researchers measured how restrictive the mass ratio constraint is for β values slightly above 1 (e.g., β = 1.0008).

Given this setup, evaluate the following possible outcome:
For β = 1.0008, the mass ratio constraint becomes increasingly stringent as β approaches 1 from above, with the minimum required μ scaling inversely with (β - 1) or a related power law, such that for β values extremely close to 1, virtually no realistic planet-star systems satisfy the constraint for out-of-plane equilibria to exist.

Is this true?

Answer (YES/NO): NO